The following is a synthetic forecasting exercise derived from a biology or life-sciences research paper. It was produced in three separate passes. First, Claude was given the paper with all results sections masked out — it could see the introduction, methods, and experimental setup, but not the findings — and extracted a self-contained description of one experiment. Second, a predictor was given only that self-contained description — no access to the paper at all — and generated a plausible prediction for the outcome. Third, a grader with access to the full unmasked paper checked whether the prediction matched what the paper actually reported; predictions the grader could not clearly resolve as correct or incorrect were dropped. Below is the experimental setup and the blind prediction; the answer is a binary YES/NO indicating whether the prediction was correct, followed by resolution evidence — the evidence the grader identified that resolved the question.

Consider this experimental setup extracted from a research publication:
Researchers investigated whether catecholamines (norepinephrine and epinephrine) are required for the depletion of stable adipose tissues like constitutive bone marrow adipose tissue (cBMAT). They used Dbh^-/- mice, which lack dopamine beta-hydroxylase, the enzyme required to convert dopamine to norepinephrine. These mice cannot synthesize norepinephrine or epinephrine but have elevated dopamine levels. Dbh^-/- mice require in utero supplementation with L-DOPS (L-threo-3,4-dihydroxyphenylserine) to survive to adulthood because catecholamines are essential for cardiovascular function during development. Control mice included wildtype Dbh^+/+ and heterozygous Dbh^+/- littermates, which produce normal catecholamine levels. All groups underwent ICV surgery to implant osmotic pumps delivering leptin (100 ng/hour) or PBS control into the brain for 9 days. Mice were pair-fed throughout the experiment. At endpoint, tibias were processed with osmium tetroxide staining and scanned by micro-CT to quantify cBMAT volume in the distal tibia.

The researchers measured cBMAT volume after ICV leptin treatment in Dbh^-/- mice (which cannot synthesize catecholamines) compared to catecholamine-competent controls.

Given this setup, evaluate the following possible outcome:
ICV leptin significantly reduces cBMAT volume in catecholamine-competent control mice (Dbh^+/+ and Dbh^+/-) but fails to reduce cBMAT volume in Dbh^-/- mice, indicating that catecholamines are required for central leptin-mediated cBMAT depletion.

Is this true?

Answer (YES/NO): NO